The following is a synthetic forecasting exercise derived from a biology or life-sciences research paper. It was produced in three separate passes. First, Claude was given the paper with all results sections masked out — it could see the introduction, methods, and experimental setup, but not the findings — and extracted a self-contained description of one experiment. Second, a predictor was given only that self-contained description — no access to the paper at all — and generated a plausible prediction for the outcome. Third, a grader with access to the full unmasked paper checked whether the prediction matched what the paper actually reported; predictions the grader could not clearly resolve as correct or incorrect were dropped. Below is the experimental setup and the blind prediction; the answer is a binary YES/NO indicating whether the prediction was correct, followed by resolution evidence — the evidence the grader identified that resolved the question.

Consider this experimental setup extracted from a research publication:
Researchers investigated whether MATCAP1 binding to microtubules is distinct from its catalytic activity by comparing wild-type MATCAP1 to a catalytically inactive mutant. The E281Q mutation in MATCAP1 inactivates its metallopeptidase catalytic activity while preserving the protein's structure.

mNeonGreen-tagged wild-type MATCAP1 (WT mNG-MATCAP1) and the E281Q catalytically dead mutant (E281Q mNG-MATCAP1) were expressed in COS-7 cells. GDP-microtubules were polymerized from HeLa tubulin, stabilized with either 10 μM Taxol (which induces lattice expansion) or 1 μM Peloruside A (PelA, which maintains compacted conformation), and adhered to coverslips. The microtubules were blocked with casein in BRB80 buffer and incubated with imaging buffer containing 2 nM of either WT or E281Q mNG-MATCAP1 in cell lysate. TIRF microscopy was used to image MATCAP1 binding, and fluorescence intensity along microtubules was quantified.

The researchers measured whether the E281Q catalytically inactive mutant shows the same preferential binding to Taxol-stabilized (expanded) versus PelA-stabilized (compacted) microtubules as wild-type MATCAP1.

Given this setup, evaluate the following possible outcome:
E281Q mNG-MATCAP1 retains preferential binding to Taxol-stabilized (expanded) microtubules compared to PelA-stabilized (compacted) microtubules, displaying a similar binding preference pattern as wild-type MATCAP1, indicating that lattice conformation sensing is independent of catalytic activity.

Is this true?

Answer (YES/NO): YES